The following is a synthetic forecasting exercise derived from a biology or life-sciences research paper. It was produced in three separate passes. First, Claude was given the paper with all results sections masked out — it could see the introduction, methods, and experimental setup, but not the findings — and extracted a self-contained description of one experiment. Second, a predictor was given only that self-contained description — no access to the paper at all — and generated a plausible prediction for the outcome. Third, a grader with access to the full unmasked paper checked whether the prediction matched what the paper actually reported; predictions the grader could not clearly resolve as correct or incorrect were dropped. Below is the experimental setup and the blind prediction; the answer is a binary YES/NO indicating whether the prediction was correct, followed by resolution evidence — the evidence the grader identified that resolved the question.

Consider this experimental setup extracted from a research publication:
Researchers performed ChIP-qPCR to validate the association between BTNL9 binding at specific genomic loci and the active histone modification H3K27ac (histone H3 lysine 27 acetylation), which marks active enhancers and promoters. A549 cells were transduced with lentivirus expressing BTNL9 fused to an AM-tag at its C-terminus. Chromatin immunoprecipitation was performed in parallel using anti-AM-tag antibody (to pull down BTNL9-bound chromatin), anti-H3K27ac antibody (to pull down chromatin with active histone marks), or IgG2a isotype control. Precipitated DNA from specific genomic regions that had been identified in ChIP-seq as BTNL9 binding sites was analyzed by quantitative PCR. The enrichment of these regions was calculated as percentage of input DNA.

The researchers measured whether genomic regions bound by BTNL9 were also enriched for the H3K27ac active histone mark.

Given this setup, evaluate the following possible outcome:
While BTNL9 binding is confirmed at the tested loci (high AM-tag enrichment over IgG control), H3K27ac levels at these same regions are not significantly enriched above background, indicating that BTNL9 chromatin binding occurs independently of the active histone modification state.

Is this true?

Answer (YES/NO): NO